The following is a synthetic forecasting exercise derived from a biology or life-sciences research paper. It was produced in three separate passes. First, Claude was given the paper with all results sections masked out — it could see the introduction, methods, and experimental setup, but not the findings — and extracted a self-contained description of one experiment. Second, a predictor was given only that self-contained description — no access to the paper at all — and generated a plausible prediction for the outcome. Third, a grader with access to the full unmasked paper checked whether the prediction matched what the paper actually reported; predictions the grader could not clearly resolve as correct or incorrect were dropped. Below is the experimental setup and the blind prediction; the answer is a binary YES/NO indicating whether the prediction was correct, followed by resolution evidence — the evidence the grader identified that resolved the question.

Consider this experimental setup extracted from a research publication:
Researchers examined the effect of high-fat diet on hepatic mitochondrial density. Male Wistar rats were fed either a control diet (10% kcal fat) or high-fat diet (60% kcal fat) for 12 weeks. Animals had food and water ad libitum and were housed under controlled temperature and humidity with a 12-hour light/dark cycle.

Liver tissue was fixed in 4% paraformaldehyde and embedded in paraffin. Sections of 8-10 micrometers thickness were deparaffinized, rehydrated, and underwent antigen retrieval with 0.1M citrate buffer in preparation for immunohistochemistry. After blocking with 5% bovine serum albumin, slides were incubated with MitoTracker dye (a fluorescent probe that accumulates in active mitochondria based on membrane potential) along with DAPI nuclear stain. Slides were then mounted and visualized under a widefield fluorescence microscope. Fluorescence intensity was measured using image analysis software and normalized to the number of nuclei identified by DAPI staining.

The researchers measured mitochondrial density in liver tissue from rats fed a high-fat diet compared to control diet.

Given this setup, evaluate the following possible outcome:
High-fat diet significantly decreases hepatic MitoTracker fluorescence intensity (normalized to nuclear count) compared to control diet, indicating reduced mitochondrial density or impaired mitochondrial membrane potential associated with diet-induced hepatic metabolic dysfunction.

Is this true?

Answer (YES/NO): YES